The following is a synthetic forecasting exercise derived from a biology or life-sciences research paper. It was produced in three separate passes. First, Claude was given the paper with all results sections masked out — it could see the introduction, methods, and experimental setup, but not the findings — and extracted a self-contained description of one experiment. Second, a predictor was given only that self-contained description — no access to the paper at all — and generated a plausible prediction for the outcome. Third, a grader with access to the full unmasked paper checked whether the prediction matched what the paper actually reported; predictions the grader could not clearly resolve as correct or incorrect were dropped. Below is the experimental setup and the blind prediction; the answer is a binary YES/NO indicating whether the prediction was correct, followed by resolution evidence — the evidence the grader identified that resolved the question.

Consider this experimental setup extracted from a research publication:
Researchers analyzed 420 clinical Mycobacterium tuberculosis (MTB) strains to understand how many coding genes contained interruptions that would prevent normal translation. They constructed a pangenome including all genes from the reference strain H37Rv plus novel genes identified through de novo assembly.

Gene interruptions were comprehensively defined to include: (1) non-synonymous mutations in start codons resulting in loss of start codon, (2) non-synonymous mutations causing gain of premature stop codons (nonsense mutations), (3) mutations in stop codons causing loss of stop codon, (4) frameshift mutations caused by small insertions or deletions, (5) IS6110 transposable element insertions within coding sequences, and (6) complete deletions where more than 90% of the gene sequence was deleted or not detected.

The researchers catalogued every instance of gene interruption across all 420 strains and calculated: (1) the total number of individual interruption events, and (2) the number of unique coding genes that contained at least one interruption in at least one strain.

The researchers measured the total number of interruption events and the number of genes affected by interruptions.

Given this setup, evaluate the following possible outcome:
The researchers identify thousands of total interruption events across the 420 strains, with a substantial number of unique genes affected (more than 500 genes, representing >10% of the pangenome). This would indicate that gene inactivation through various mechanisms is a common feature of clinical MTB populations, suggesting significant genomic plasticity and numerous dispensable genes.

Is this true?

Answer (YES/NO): YES